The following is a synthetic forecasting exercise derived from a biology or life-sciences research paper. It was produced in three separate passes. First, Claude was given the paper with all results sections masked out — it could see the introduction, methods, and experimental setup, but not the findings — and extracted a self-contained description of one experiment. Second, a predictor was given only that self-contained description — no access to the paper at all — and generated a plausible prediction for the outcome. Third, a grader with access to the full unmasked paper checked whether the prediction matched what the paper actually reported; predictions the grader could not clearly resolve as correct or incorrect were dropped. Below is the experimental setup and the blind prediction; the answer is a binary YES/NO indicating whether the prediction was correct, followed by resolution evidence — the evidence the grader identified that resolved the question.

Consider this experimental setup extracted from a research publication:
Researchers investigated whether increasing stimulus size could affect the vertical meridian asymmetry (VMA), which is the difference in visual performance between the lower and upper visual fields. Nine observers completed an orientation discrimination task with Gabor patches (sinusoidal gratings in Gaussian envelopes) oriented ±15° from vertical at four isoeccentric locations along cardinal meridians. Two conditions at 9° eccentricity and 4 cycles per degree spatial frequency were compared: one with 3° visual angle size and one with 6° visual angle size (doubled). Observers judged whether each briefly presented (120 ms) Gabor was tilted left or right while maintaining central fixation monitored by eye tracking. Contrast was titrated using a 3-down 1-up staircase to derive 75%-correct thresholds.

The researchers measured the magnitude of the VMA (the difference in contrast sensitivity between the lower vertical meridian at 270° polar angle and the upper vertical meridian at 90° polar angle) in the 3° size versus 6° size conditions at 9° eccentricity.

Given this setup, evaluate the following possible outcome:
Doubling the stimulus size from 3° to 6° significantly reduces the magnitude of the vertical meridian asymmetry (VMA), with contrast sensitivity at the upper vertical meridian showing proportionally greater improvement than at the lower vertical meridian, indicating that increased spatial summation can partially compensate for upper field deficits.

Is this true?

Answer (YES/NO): NO